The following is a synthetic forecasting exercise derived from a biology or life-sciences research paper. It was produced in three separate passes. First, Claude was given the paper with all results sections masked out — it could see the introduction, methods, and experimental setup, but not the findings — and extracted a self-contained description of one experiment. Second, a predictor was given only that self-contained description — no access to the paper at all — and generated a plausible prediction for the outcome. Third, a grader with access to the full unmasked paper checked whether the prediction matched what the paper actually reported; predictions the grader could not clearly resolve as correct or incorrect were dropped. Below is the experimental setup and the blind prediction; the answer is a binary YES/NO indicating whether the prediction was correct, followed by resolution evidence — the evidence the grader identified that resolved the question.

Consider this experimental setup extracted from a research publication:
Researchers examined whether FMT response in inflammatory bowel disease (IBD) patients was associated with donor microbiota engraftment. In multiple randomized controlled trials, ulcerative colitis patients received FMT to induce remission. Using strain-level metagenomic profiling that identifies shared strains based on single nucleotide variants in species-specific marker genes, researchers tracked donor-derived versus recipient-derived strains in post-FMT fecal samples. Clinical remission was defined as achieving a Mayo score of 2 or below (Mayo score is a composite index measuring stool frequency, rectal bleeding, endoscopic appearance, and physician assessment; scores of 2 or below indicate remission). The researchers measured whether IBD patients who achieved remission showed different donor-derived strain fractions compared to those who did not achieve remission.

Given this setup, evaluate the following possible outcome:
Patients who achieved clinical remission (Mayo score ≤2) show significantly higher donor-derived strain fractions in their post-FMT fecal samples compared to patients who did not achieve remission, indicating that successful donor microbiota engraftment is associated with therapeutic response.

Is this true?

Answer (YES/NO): NO